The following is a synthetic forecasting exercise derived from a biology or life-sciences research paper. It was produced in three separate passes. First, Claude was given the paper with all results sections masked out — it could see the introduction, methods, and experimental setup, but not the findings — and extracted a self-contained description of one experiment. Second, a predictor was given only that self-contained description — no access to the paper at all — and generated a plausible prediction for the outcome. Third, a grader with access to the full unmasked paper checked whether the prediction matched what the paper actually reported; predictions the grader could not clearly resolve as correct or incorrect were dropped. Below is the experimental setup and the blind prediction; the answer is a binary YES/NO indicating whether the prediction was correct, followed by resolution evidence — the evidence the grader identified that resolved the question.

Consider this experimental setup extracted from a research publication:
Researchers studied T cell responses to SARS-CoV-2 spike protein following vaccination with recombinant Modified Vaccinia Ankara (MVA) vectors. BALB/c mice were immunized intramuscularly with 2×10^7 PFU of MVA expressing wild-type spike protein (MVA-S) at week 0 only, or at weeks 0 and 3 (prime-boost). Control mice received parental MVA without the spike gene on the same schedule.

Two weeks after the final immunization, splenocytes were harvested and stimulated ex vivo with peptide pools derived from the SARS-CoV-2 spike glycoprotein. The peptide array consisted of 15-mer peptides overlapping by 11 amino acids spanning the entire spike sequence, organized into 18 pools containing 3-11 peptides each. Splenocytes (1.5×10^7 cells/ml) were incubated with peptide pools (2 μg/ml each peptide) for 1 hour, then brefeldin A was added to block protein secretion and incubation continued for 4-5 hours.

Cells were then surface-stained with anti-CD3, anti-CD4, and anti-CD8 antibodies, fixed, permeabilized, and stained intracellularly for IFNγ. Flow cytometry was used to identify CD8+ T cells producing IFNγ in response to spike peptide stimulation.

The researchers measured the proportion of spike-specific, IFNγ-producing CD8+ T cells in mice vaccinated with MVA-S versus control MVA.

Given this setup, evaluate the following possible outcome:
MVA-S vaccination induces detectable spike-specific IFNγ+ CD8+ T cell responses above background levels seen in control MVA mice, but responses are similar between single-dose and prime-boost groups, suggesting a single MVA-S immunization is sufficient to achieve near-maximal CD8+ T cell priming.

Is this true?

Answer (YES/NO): NO